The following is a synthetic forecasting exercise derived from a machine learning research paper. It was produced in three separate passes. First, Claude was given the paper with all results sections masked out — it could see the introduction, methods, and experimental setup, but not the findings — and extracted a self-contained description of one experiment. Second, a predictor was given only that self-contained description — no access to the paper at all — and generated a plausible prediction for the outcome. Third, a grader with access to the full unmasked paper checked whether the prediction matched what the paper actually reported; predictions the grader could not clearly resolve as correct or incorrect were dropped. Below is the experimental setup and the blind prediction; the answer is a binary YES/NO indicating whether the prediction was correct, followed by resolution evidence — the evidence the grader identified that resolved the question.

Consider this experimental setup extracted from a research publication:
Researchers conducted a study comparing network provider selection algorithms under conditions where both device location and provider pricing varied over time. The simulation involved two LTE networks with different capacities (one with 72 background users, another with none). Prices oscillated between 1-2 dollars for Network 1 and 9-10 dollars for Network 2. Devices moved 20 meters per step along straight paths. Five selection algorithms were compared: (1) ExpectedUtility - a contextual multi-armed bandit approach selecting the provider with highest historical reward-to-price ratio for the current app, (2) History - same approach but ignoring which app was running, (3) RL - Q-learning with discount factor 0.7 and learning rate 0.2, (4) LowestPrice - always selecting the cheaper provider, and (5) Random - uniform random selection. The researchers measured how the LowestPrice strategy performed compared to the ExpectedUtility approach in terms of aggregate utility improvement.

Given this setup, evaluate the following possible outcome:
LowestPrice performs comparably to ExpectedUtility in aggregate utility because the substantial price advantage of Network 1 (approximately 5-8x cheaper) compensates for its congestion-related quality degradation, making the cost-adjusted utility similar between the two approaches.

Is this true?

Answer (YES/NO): NO